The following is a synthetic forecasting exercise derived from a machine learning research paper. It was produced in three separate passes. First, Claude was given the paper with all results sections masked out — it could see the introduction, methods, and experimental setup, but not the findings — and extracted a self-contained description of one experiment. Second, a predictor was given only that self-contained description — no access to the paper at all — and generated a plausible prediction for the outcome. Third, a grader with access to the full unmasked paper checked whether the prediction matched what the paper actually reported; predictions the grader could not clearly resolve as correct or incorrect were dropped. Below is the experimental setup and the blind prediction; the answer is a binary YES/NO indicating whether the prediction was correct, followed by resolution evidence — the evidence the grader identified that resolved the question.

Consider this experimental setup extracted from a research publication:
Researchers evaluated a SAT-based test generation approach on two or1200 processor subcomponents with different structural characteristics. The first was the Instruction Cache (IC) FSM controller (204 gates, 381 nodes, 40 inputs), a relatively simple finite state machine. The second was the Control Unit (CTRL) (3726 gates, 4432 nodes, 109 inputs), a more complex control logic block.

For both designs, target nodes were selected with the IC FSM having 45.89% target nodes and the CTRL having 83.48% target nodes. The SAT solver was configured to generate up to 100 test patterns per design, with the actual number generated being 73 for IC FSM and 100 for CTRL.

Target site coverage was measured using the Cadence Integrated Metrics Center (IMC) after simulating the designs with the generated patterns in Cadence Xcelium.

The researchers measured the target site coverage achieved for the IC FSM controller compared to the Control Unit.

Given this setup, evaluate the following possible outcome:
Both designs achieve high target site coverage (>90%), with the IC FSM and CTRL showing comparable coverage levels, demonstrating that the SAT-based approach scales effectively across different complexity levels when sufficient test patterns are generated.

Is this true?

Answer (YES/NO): YES